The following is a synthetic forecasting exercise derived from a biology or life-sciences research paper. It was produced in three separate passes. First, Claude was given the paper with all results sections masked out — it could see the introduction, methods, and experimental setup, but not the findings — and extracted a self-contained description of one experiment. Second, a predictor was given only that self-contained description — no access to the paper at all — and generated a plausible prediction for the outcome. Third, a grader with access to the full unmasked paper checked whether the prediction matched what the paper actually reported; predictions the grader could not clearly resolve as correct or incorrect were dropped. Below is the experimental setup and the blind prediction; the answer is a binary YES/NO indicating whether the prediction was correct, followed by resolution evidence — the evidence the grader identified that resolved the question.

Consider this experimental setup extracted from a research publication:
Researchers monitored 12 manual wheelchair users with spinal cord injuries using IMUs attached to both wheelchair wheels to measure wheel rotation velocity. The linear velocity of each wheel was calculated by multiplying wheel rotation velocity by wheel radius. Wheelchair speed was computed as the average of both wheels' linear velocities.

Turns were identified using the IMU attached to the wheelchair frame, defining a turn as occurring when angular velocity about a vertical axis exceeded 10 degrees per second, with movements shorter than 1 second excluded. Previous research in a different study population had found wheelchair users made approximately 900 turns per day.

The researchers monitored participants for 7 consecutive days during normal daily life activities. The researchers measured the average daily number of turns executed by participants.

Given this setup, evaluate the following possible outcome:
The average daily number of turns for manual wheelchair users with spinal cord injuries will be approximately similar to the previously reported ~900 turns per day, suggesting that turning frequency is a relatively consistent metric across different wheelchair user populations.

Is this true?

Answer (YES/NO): YES